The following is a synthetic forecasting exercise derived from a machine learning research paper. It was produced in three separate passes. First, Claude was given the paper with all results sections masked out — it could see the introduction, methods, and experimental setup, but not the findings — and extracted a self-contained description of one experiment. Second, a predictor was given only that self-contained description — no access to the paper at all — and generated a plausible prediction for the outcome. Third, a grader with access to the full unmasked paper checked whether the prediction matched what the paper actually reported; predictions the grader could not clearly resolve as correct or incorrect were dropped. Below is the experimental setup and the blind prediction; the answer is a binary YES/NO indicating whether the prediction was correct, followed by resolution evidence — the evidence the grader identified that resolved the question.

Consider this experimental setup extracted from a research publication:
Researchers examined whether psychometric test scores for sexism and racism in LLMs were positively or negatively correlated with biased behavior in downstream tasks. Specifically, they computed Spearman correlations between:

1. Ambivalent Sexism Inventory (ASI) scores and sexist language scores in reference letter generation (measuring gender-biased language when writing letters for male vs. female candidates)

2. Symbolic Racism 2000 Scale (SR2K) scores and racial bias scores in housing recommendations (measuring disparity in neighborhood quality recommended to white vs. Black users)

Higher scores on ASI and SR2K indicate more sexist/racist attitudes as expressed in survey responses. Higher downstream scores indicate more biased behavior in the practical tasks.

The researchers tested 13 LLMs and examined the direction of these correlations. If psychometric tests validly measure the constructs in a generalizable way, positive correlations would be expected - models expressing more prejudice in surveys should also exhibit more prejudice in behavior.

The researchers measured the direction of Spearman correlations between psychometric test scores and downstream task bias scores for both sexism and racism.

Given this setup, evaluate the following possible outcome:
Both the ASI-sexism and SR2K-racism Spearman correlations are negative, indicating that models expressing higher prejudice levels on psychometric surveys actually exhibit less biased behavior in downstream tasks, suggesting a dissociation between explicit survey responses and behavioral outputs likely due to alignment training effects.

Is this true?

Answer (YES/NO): YES